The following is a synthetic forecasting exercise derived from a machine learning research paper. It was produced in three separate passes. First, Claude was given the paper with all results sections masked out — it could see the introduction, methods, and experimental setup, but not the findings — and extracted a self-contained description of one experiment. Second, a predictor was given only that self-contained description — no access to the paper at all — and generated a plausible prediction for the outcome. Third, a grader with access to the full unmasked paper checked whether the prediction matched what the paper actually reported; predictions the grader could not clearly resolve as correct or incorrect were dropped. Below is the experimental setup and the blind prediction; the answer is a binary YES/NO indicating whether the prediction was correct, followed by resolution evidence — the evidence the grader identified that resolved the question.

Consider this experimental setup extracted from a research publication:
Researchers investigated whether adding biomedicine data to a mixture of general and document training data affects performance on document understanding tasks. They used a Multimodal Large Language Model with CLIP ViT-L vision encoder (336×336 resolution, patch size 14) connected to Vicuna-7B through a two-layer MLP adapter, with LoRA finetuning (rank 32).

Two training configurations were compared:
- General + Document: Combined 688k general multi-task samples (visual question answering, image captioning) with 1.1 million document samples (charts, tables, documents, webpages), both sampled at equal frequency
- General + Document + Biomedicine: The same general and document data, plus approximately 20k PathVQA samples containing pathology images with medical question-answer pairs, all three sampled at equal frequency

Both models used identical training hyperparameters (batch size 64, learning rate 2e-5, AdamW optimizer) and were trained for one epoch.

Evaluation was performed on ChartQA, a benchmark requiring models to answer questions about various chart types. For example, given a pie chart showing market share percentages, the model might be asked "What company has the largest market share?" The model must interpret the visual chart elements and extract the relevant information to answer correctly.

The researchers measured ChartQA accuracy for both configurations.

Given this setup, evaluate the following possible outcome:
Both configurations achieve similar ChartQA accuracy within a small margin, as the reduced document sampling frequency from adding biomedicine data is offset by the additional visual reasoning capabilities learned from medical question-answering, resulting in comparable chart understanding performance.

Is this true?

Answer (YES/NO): YES